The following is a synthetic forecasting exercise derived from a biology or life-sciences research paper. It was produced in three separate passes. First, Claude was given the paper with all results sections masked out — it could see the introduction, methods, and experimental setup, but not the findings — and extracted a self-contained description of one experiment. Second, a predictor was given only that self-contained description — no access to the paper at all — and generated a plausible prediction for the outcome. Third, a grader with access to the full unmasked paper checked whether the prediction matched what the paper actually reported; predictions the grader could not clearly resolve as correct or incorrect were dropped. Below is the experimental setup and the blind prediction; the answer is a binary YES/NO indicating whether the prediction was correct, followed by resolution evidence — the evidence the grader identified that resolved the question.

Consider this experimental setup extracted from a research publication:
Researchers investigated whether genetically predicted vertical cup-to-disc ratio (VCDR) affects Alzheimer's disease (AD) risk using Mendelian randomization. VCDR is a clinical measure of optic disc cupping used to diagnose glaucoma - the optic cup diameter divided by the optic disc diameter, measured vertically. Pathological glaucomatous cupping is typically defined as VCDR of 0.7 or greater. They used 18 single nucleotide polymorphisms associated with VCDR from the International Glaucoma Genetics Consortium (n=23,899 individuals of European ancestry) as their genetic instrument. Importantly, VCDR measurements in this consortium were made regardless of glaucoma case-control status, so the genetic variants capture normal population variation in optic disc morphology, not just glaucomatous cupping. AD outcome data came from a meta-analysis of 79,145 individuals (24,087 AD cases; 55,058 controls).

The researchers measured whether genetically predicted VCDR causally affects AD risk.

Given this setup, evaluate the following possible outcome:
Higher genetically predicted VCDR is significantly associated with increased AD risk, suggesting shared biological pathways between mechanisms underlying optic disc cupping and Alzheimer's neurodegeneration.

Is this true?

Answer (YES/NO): NO